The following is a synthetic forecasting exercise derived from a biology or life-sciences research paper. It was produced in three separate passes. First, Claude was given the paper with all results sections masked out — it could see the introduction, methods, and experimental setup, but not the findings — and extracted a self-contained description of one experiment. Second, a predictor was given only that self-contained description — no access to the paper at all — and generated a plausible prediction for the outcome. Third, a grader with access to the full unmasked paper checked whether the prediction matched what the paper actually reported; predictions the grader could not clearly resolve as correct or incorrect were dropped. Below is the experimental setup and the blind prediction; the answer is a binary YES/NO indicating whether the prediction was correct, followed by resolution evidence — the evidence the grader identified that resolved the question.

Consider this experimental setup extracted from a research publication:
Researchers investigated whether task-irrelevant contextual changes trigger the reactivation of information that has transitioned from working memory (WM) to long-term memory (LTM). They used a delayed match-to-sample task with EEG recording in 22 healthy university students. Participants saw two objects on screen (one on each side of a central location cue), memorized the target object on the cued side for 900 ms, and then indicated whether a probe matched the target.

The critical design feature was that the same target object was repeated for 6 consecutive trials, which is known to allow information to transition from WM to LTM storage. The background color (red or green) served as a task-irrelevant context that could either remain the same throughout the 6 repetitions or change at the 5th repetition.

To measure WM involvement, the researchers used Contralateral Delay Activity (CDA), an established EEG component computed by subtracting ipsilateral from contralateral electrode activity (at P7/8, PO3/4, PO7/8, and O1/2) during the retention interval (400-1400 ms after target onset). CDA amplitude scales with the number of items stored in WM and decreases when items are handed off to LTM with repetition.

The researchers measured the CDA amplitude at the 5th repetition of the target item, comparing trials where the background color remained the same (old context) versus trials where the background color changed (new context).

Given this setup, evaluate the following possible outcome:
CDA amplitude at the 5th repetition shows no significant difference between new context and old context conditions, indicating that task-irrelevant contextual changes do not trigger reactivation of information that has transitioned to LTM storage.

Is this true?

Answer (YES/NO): NO